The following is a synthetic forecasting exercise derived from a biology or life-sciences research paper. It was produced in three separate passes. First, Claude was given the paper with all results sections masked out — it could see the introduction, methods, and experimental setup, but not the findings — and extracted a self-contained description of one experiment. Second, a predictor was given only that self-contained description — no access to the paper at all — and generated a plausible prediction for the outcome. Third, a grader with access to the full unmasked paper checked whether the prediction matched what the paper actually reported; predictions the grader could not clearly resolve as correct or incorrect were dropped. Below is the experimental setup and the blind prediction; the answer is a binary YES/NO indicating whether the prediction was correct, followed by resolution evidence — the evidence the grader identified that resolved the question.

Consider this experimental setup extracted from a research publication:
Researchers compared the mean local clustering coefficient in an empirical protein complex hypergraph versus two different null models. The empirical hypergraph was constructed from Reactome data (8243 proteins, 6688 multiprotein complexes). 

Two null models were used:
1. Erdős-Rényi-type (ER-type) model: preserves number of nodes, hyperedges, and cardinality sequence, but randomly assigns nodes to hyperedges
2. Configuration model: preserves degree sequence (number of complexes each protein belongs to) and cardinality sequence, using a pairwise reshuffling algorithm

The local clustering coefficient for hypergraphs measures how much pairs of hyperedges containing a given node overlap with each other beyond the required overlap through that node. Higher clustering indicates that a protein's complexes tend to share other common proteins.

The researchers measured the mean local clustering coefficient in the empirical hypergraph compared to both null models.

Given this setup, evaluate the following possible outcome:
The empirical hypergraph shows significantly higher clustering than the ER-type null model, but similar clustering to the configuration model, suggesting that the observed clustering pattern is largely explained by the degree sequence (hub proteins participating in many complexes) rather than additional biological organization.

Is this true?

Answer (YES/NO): NO